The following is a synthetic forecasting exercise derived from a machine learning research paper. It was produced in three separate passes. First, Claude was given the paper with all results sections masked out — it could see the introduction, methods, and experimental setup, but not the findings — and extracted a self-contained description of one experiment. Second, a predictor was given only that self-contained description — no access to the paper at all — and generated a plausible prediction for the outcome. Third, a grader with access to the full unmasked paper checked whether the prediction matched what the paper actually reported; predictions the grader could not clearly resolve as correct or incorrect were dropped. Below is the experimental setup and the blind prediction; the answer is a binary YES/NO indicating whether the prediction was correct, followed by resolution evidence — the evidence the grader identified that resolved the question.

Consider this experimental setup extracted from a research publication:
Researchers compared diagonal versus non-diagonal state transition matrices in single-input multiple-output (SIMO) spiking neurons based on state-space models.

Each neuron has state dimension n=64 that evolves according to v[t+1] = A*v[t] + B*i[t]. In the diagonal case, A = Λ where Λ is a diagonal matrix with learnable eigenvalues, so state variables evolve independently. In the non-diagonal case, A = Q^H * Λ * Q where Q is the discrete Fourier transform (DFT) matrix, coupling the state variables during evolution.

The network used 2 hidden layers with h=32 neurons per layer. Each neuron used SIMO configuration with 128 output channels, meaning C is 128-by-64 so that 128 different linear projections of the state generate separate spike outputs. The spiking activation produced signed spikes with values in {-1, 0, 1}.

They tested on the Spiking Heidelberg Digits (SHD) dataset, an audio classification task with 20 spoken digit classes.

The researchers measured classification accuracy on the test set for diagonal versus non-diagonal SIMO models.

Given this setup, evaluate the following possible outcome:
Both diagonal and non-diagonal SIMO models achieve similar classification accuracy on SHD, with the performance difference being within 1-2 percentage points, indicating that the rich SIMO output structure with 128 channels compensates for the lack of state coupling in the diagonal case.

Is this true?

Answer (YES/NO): NO